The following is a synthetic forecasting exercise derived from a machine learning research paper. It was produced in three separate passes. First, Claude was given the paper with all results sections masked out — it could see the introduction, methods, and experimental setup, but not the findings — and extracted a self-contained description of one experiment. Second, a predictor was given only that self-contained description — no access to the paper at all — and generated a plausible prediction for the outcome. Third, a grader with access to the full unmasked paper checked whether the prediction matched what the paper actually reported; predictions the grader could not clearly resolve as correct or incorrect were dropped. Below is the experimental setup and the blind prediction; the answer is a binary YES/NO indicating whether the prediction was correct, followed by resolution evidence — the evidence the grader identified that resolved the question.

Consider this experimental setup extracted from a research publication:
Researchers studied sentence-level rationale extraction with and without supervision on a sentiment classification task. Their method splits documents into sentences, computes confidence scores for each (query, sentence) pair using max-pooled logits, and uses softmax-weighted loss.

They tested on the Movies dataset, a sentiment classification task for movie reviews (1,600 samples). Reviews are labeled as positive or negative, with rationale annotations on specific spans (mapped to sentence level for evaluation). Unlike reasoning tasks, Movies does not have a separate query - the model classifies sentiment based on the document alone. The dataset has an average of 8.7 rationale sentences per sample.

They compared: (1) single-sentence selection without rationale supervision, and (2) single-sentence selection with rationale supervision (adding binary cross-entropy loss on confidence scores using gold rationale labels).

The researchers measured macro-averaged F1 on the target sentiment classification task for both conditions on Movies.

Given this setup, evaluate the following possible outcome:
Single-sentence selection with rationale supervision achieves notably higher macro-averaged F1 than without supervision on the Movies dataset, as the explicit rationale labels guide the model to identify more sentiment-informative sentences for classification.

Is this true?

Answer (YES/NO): YES